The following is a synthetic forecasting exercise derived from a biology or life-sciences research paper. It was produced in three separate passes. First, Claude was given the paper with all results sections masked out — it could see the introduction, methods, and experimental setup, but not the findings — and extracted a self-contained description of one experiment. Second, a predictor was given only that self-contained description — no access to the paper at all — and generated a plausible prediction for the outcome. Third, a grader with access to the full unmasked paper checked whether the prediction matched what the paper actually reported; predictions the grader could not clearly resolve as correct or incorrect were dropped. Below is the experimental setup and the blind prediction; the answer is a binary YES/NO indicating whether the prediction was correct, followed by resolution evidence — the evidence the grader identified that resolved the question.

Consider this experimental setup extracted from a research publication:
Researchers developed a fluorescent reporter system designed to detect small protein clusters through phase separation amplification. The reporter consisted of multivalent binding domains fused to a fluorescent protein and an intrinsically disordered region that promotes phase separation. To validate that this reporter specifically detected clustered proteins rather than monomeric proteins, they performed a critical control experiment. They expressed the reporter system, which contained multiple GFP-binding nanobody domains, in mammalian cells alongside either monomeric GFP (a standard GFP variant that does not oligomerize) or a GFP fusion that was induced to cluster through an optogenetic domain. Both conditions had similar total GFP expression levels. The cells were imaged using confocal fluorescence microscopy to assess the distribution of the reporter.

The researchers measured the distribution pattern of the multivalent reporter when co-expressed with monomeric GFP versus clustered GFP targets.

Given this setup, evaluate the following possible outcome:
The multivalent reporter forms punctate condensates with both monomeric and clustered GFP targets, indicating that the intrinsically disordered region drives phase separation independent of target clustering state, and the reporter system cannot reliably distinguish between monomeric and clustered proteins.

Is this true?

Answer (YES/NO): NO